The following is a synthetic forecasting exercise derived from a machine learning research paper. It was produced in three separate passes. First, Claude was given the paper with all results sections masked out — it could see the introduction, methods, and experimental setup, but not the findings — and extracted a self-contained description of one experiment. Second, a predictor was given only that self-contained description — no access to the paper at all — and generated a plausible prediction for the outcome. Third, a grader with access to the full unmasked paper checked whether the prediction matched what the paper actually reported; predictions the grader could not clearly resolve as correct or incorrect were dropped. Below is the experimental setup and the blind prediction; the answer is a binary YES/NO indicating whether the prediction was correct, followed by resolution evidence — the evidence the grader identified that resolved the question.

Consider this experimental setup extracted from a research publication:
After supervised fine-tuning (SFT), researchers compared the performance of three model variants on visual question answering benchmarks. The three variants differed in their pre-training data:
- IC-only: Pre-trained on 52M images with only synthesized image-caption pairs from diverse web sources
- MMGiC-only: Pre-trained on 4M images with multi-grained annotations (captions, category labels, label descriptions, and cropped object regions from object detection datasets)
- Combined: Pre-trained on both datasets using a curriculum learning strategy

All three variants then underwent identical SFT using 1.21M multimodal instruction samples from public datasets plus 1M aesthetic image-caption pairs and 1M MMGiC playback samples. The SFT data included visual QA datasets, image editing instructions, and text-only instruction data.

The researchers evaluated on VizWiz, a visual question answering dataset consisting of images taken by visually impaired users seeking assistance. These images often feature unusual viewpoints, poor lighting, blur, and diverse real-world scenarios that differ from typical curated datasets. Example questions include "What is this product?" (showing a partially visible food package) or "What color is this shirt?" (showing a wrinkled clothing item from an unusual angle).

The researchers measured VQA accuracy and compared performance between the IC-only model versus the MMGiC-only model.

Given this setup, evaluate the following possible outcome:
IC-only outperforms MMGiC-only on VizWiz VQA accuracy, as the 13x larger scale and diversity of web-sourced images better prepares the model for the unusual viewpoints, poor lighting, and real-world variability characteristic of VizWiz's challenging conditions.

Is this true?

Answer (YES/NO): YES